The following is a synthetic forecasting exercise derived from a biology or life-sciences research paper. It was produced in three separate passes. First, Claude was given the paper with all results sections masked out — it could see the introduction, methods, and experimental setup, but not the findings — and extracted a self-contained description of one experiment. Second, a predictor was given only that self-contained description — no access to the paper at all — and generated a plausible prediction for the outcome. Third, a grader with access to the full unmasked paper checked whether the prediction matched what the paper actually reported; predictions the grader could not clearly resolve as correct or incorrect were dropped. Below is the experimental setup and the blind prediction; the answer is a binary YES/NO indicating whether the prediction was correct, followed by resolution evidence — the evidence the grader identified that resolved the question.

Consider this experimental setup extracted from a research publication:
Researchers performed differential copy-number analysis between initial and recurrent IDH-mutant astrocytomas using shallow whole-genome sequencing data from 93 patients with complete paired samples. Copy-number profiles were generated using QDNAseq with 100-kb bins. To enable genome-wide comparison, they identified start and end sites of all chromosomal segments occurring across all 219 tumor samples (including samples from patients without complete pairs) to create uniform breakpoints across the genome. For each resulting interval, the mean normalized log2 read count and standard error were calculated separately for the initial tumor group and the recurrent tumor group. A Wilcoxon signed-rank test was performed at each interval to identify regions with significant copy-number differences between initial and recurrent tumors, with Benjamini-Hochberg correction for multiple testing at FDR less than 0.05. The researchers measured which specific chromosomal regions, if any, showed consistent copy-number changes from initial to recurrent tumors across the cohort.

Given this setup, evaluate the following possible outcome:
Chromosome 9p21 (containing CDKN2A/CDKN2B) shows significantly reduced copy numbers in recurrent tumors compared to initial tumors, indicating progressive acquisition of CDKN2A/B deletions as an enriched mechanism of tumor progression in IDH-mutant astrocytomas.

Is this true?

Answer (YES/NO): YES